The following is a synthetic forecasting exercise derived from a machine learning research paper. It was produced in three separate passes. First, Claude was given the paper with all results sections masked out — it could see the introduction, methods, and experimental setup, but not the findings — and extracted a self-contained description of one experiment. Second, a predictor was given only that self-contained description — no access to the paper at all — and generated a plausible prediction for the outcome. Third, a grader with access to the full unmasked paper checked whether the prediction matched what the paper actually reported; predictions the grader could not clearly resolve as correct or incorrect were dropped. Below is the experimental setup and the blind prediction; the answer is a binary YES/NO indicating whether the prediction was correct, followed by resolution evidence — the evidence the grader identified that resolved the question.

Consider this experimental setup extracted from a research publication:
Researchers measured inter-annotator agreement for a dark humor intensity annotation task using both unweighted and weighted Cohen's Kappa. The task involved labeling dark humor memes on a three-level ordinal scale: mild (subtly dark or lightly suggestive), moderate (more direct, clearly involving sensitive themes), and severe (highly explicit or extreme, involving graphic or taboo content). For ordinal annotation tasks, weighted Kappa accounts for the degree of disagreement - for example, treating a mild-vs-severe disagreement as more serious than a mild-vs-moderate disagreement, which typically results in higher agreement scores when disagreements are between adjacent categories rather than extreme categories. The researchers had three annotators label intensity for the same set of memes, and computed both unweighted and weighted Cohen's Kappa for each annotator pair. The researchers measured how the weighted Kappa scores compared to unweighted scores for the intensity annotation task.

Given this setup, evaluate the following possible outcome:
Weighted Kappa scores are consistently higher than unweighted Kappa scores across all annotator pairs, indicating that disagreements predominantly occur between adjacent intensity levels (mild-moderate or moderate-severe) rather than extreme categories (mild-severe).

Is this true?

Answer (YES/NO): YES